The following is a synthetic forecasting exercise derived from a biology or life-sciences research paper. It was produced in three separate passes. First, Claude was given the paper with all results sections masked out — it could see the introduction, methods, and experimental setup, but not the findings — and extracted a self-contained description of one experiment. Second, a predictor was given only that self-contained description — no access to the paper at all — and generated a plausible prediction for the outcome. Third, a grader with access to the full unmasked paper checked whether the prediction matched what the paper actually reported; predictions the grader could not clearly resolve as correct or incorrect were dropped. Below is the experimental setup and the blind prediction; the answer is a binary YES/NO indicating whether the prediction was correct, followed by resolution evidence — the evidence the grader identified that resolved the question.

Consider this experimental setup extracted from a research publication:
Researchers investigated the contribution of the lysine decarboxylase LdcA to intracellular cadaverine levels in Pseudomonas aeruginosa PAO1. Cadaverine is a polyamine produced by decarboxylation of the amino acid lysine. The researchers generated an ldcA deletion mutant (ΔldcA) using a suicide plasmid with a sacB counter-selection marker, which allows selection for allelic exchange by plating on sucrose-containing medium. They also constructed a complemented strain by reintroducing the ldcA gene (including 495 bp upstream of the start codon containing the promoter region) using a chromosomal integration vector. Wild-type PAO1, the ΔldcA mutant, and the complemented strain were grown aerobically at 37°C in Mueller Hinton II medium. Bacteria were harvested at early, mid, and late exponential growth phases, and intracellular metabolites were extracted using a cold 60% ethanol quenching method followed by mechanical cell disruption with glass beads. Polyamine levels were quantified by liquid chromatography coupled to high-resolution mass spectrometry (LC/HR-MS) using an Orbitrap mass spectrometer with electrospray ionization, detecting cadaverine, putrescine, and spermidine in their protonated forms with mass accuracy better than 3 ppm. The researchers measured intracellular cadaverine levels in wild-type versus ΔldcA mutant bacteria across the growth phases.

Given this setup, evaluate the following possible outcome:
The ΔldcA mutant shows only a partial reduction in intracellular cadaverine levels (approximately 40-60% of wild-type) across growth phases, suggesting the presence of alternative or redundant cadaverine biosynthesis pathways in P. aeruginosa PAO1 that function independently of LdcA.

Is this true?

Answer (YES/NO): NO